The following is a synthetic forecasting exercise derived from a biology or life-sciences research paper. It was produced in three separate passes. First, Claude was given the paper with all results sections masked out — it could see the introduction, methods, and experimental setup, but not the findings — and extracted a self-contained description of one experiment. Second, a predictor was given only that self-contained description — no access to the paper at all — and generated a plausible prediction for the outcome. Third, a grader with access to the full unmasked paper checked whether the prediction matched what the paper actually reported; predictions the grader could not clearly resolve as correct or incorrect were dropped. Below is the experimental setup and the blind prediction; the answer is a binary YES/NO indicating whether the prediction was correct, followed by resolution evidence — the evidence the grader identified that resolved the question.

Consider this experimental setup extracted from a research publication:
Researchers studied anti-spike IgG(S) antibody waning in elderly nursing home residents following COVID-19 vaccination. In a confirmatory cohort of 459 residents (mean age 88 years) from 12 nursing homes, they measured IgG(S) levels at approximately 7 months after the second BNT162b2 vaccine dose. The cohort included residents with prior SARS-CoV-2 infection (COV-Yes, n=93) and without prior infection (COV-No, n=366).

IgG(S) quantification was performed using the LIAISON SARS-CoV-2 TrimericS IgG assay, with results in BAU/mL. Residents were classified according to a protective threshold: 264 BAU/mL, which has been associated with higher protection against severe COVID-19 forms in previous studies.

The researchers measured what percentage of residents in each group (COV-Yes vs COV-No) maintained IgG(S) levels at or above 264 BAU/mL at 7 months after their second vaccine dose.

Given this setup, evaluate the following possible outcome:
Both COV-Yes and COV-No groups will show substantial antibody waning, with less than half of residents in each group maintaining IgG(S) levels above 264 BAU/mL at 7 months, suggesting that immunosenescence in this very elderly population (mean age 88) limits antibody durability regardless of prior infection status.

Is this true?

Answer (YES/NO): NO